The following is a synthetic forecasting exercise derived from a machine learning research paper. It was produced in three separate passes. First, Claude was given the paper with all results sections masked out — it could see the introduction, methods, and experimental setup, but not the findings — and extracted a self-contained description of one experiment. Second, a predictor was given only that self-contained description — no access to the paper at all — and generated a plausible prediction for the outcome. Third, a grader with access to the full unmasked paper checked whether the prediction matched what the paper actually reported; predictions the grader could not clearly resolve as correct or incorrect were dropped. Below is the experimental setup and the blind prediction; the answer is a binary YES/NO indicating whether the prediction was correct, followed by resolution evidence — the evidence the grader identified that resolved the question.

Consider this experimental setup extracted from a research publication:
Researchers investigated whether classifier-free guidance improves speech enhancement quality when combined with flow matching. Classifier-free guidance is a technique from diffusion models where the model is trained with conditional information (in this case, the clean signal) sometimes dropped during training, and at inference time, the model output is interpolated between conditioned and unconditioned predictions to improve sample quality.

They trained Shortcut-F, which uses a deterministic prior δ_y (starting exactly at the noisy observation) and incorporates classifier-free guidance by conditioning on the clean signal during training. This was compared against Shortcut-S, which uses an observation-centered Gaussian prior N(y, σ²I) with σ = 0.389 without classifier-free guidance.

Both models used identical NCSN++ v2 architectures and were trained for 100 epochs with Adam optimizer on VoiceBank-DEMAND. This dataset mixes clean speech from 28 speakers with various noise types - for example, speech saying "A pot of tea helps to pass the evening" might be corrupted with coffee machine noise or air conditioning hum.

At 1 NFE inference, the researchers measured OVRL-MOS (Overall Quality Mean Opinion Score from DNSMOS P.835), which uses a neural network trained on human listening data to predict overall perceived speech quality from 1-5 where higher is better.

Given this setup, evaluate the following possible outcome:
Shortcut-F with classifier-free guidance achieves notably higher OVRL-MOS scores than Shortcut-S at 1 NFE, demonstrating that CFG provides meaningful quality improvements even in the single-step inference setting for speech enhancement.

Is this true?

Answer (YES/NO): NO